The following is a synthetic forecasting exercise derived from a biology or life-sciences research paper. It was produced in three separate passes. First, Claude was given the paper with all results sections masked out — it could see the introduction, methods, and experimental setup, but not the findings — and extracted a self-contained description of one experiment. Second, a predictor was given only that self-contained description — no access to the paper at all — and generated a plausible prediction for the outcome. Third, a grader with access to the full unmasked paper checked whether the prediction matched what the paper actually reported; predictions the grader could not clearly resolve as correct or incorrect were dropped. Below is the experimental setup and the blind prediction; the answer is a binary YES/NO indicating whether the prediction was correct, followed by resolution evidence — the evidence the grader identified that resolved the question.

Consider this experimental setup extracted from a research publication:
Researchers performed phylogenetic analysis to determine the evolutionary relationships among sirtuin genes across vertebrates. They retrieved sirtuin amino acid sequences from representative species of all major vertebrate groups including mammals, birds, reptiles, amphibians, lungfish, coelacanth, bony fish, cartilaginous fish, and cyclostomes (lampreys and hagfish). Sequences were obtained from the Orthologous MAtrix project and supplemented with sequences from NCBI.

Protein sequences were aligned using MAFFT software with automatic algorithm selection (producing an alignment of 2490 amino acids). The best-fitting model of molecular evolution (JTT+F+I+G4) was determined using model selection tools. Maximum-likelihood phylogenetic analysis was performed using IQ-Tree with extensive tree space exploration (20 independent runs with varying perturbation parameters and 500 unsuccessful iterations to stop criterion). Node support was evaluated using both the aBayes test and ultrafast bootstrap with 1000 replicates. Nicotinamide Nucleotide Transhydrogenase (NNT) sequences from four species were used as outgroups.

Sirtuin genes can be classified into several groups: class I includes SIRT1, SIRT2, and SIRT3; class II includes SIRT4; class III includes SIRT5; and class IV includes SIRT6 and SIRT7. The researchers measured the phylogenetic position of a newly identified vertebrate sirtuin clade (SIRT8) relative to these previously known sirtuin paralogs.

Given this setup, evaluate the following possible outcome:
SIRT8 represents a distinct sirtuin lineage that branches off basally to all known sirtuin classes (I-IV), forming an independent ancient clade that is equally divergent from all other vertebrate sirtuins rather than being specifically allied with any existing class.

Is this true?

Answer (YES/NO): NO